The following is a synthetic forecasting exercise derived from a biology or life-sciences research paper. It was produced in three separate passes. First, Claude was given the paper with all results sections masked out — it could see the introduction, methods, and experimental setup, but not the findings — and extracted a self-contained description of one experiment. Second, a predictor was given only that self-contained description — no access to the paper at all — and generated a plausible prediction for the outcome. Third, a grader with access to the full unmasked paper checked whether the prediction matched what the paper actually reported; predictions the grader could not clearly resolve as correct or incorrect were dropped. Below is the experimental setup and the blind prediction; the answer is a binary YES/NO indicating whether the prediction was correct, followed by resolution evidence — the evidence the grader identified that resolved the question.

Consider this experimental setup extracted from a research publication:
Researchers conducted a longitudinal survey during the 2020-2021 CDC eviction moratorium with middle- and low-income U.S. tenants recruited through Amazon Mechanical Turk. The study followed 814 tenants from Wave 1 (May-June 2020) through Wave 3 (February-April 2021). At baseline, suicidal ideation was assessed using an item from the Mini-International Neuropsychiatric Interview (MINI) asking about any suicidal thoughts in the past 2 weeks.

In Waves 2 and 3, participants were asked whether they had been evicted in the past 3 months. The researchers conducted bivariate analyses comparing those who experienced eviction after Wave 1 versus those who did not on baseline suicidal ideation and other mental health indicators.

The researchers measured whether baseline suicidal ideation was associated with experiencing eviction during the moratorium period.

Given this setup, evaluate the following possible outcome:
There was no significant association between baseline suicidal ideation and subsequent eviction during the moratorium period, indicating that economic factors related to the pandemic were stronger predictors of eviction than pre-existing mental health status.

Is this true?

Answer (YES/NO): NO